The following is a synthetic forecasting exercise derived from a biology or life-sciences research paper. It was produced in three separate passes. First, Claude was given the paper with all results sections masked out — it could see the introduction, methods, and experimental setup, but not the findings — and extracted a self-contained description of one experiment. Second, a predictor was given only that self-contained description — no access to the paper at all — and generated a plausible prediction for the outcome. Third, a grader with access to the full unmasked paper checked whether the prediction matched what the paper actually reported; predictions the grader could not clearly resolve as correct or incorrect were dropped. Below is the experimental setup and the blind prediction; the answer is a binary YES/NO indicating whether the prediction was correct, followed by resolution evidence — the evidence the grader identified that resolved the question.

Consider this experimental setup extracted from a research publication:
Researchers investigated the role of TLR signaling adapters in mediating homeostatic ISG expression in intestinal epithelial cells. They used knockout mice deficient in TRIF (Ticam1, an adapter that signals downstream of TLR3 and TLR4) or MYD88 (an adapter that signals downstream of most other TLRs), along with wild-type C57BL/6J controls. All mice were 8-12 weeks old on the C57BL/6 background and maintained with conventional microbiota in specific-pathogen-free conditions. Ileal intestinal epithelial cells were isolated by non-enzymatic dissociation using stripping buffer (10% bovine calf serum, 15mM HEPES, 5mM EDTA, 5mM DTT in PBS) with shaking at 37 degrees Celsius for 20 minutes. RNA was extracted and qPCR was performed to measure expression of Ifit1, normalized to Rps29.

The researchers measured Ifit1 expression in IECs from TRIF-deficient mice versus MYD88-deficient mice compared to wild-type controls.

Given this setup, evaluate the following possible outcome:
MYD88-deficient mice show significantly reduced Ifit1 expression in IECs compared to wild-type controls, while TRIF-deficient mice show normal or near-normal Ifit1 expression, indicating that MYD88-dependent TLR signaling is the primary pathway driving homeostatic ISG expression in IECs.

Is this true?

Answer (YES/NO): YES